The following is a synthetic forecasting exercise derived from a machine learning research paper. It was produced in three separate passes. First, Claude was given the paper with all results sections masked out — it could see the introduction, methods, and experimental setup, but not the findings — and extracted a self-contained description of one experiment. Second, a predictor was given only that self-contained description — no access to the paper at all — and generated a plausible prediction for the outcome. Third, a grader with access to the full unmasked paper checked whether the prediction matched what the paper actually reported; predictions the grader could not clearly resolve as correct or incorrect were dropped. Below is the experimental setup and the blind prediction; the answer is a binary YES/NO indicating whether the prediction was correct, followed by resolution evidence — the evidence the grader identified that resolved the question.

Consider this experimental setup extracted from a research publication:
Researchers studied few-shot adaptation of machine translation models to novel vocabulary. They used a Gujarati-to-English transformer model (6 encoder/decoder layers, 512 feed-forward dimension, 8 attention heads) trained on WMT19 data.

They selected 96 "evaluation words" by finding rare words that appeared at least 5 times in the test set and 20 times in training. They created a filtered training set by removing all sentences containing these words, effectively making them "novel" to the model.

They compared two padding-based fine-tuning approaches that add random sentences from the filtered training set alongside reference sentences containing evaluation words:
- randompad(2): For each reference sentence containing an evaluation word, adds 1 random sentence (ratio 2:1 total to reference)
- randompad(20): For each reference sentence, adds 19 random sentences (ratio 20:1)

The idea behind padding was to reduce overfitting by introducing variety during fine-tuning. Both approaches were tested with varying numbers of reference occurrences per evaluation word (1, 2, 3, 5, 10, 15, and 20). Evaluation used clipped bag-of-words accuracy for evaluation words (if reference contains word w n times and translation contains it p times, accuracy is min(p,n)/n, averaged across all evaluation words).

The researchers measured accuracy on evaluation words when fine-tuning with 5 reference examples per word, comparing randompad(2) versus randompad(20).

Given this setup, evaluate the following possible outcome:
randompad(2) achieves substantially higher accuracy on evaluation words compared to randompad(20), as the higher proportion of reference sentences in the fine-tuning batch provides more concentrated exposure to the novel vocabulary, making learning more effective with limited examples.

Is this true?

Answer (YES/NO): YES